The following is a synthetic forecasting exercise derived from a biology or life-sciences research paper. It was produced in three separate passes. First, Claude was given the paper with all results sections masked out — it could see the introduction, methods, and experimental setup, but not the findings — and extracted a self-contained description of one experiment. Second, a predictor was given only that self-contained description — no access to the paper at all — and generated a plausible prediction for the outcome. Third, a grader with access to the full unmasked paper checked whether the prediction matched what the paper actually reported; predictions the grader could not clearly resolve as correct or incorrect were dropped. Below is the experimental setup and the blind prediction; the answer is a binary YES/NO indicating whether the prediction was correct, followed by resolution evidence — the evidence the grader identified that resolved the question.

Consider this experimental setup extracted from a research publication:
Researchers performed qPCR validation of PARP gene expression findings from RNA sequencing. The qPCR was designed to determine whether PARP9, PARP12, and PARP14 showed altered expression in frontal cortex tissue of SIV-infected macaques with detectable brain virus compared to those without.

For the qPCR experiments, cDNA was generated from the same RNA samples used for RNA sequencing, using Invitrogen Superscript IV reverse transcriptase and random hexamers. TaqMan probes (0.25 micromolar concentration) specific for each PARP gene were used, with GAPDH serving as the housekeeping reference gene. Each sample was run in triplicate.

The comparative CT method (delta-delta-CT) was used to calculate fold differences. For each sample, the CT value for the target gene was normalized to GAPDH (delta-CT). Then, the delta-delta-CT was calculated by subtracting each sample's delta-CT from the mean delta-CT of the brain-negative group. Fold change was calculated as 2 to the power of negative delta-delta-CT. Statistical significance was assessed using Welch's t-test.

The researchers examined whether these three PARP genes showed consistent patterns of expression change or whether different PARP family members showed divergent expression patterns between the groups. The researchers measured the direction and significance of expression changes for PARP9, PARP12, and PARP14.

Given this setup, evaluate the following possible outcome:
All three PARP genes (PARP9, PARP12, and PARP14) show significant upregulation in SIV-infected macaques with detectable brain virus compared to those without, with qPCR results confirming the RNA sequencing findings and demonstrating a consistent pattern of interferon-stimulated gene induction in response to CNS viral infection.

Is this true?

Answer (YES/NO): YES